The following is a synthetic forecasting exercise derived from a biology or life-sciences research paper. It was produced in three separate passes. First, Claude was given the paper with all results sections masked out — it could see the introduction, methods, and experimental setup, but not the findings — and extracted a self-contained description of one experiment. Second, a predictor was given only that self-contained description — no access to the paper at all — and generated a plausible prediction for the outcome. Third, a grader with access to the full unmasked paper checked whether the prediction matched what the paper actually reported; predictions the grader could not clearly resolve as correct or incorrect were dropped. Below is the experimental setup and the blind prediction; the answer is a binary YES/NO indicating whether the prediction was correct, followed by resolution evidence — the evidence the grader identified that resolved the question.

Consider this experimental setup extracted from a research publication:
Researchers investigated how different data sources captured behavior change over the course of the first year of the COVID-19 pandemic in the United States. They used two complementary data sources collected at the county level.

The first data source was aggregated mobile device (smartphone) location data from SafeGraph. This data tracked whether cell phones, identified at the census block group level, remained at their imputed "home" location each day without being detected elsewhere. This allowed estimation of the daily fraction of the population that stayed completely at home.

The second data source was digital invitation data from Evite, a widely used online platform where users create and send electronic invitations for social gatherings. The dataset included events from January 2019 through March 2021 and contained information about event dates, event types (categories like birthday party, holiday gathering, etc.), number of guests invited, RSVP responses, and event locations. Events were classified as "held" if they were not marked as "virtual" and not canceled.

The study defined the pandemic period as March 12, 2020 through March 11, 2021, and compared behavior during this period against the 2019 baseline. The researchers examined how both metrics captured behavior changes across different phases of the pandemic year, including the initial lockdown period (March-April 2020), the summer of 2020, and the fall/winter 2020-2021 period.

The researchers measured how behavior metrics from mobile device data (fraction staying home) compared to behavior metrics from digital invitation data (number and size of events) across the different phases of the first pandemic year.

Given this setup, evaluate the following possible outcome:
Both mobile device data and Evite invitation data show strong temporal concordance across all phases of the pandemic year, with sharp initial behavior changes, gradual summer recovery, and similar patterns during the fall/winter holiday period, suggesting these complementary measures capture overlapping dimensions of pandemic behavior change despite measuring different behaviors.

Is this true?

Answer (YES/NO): NO